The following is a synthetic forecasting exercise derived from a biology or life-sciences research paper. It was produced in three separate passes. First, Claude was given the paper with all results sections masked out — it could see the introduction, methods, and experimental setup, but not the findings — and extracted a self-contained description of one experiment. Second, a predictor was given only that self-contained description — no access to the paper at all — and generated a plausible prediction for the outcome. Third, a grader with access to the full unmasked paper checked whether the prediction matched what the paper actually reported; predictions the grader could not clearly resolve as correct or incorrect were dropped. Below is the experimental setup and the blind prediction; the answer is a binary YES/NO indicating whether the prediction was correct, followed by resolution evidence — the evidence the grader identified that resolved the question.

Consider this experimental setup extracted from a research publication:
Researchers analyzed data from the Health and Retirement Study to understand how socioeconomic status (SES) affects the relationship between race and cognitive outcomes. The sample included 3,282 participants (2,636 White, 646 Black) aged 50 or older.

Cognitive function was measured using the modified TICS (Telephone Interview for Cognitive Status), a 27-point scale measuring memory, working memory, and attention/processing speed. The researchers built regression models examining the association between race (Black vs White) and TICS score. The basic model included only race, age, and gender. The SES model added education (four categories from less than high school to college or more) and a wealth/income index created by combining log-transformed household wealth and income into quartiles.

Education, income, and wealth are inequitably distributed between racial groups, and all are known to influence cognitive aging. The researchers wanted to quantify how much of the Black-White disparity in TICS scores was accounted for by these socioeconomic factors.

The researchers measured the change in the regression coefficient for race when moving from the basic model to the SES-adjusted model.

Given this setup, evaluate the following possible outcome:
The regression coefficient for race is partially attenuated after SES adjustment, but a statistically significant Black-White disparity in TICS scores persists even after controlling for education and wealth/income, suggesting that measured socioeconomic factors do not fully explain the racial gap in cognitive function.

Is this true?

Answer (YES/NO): YES